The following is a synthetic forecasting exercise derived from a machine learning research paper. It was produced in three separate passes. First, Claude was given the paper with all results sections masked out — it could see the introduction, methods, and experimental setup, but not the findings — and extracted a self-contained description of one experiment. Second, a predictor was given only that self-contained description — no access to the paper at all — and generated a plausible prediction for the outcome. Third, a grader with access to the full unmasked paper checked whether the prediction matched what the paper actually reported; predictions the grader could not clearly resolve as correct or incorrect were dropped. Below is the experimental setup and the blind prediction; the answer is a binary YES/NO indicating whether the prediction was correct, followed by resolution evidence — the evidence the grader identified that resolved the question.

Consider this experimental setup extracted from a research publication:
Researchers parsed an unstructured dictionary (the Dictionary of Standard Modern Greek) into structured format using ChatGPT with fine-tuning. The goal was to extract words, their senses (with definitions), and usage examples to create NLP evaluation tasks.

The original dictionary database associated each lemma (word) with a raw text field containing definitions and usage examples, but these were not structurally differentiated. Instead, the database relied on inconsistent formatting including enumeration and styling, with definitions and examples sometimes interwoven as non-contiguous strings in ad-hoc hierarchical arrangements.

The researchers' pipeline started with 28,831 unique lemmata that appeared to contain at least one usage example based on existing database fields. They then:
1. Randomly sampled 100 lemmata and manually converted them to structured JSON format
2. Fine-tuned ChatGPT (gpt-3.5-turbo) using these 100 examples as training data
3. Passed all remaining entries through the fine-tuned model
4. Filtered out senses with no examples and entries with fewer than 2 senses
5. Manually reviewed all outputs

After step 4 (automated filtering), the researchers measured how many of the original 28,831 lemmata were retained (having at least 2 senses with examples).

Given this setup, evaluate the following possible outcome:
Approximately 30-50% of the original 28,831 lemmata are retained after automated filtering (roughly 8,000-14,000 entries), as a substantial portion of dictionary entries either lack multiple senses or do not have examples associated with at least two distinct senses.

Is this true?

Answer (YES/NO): NO